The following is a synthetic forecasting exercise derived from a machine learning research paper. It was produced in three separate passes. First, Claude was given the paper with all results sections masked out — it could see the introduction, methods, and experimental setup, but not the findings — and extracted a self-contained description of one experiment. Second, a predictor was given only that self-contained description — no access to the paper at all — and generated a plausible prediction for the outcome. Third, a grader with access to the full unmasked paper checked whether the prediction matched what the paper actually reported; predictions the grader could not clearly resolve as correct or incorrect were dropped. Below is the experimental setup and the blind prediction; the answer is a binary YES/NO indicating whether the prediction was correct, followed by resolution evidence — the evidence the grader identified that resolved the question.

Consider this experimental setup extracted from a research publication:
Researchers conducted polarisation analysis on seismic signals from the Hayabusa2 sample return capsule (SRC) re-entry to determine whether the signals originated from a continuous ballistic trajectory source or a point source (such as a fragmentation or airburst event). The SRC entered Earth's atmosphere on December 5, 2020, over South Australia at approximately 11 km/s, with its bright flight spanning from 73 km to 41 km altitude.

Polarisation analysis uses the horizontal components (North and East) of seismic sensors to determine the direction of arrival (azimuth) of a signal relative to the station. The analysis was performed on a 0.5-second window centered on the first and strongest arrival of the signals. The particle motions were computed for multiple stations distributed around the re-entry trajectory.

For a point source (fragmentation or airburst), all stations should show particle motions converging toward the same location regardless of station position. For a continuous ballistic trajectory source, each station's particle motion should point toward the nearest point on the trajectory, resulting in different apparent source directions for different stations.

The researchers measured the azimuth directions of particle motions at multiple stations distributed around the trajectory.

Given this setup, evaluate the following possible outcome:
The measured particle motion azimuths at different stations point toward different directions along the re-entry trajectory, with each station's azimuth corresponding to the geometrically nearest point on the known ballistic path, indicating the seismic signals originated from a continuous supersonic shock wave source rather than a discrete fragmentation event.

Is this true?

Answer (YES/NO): YES